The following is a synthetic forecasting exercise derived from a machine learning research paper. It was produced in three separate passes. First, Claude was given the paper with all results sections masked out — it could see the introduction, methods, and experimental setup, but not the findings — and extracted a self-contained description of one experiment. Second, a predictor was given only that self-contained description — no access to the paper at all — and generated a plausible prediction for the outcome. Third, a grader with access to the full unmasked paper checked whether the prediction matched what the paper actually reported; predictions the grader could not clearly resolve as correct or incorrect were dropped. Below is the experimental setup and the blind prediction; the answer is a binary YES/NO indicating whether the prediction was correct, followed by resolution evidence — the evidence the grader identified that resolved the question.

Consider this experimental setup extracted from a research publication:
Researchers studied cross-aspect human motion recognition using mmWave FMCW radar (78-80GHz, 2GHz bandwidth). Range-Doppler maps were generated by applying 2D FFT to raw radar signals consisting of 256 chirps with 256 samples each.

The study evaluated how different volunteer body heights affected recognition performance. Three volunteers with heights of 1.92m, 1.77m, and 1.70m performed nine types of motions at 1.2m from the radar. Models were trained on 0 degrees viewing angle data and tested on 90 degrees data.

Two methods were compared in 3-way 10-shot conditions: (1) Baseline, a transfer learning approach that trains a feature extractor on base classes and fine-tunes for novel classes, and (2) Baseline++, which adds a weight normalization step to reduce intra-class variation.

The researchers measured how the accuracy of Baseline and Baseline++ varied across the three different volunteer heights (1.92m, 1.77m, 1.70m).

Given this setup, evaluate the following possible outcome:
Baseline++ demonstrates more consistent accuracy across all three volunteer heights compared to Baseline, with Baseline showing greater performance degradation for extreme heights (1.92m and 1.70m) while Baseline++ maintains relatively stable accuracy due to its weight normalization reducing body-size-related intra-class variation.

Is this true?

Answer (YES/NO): NO